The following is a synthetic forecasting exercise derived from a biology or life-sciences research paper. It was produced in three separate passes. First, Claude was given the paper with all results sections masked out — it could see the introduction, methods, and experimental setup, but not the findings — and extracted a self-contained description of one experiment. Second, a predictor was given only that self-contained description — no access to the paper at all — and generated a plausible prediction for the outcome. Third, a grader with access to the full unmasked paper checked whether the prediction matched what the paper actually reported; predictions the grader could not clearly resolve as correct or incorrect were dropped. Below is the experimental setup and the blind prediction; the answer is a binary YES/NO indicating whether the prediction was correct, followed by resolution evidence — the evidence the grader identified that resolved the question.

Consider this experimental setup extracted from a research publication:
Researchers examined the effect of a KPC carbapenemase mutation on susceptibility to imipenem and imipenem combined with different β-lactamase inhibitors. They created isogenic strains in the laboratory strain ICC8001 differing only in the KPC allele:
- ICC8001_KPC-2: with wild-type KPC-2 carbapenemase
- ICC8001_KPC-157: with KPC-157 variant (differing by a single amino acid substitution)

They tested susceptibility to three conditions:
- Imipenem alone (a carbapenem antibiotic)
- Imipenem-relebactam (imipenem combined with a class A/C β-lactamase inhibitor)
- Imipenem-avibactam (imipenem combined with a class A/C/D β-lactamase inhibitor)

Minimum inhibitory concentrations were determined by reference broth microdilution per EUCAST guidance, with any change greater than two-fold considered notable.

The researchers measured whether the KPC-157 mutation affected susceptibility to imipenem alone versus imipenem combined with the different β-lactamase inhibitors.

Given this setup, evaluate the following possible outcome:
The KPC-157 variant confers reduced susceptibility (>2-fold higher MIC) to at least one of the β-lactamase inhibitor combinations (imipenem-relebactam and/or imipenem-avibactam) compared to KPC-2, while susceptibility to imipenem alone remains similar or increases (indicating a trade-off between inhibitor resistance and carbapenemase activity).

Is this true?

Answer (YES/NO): YES